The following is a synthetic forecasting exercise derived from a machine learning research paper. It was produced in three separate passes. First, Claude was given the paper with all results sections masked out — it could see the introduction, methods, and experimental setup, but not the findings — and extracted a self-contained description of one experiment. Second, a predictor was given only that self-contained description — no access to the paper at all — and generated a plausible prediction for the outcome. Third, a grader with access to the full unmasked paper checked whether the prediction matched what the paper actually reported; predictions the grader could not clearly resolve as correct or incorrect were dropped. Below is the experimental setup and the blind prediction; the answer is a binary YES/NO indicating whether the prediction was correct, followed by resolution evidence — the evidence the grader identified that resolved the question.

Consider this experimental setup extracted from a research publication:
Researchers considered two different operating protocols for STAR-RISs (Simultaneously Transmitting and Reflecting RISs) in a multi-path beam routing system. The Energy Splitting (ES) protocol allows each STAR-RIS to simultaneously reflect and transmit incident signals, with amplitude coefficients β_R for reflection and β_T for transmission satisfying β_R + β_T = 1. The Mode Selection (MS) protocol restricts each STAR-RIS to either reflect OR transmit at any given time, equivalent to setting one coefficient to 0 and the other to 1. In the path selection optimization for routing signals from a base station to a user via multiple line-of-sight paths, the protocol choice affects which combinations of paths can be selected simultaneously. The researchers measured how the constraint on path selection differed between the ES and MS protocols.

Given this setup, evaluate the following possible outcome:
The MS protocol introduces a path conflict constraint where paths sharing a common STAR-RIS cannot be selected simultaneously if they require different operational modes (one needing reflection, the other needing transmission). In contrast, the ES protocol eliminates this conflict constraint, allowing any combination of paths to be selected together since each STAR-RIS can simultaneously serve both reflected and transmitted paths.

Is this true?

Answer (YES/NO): NO